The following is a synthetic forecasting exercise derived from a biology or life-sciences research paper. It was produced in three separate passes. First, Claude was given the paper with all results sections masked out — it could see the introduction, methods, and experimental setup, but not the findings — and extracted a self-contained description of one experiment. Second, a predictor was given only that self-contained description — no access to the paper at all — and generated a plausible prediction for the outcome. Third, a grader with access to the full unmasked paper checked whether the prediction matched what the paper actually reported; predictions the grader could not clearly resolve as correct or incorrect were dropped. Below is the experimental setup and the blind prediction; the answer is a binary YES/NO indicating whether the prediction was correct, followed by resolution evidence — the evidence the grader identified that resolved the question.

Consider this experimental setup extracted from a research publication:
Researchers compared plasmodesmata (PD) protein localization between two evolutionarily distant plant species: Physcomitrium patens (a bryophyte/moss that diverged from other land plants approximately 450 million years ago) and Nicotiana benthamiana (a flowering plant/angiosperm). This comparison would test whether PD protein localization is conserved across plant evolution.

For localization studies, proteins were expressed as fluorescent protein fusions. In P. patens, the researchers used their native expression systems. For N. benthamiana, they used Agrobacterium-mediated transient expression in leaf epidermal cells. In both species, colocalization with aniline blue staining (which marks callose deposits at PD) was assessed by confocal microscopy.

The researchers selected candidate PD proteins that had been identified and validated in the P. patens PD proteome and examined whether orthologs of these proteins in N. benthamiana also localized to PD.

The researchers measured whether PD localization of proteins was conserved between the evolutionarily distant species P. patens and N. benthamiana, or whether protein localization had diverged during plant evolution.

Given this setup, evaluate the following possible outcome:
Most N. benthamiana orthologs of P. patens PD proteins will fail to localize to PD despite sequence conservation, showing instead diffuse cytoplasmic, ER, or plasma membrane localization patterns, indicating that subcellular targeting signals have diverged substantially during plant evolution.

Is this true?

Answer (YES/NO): NO